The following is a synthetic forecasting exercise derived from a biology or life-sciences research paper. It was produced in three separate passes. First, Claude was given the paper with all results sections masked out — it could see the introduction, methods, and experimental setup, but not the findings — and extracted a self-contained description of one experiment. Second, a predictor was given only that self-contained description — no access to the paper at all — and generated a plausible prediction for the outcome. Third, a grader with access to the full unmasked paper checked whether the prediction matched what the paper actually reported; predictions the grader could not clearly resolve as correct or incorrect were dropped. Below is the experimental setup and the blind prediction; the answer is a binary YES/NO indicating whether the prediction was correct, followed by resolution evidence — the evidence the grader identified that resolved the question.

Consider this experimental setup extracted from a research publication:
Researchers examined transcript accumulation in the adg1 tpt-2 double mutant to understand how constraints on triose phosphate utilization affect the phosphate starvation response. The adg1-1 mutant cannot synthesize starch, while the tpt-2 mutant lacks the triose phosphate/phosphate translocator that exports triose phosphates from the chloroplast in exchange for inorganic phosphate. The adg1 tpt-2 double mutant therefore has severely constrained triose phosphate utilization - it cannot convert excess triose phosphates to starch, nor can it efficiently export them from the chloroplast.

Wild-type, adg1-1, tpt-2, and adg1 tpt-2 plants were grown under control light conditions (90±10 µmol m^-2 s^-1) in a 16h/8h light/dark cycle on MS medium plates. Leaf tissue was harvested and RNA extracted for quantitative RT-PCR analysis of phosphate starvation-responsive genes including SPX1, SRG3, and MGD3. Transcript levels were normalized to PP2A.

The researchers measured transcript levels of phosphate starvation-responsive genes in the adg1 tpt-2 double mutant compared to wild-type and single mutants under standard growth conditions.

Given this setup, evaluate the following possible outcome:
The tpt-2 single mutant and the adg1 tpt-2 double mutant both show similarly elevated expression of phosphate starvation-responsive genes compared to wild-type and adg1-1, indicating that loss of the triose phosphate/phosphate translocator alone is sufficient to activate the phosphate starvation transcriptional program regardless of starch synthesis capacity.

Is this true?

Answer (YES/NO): NO